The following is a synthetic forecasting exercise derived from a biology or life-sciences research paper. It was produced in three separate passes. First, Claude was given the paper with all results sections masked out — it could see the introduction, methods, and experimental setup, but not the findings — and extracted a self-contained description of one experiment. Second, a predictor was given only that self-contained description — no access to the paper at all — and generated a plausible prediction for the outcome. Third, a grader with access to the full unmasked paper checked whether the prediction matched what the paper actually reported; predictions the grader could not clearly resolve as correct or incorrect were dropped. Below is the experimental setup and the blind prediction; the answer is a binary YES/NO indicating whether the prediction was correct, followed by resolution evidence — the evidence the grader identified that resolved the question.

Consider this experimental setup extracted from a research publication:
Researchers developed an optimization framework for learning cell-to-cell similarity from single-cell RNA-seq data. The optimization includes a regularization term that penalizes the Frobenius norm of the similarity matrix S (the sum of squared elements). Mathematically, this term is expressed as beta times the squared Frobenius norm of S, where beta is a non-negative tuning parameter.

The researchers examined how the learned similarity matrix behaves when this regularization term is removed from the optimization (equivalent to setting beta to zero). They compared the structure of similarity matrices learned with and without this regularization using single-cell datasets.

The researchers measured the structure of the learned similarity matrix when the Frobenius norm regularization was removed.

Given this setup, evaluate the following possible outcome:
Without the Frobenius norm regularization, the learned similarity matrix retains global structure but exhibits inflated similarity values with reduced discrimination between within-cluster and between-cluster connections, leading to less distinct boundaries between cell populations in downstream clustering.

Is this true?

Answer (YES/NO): NO